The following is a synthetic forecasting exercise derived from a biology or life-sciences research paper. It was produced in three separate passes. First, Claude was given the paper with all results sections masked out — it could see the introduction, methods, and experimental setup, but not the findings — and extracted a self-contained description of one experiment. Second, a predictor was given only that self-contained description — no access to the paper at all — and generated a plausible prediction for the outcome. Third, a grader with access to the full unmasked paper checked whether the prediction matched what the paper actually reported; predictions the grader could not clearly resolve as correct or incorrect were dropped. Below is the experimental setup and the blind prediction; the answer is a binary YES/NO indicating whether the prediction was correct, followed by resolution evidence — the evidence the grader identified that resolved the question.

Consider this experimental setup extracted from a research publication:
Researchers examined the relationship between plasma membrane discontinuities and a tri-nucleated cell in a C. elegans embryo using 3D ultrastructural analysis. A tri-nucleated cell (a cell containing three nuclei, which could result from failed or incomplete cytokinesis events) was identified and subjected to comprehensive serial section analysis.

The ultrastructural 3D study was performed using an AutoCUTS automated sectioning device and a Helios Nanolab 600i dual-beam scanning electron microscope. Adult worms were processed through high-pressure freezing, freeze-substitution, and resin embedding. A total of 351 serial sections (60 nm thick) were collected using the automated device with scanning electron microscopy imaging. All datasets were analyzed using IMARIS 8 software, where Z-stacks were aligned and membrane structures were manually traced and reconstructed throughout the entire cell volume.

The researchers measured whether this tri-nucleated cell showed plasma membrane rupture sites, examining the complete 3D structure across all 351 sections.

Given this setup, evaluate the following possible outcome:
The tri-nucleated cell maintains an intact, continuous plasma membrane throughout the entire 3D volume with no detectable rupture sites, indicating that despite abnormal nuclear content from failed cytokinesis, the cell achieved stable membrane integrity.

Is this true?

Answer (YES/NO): NO